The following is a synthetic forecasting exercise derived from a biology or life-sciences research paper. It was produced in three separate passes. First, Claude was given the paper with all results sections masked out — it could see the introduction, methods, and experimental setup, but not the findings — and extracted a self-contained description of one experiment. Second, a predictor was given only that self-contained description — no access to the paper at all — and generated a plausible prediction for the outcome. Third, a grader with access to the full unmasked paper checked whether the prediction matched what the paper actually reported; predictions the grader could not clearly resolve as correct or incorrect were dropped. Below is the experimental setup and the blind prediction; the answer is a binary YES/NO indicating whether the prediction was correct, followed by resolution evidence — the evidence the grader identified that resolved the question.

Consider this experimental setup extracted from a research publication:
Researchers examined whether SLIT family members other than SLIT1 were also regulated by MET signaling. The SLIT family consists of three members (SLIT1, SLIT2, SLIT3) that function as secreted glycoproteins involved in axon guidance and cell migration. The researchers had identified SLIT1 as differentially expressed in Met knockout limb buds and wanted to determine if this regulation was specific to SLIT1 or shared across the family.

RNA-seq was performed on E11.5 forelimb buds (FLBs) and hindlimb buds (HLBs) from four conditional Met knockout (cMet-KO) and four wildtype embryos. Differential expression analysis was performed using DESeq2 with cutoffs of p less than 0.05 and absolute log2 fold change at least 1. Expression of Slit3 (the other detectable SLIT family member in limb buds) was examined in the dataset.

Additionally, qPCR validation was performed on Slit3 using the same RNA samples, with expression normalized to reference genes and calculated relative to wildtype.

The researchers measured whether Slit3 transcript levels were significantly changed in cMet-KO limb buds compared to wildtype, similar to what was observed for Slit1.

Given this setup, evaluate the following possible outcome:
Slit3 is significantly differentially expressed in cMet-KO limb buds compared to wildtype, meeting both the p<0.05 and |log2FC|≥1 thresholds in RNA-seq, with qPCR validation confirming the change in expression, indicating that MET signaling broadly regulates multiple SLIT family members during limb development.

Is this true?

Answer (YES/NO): NO